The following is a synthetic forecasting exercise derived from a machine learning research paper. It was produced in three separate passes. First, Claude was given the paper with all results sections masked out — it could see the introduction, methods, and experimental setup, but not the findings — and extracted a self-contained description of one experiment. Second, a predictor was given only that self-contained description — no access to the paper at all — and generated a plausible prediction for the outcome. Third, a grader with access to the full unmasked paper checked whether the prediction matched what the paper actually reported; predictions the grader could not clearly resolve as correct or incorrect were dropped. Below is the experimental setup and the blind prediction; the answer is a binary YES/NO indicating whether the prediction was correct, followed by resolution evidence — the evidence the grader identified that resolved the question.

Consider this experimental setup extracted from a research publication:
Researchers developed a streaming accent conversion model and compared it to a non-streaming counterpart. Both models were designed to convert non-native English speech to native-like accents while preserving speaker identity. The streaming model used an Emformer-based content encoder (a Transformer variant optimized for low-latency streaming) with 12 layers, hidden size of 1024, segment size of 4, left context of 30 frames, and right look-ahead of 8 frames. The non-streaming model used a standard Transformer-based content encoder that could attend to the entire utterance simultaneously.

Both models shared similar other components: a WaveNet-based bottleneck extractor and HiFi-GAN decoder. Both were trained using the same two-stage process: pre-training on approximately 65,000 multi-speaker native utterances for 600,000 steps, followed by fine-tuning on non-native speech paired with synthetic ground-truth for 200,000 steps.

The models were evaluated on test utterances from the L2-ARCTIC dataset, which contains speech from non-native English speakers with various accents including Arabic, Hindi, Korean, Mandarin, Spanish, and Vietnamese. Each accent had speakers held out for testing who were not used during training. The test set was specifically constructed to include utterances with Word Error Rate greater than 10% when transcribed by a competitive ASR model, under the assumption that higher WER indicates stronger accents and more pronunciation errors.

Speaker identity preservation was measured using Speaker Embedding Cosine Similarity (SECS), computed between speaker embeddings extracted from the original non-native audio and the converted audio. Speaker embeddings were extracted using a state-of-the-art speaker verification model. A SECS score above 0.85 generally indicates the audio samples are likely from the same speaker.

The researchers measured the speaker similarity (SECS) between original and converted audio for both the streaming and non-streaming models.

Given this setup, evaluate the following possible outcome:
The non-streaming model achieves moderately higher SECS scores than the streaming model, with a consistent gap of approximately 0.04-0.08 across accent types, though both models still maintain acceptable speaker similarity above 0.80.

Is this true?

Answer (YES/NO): NO